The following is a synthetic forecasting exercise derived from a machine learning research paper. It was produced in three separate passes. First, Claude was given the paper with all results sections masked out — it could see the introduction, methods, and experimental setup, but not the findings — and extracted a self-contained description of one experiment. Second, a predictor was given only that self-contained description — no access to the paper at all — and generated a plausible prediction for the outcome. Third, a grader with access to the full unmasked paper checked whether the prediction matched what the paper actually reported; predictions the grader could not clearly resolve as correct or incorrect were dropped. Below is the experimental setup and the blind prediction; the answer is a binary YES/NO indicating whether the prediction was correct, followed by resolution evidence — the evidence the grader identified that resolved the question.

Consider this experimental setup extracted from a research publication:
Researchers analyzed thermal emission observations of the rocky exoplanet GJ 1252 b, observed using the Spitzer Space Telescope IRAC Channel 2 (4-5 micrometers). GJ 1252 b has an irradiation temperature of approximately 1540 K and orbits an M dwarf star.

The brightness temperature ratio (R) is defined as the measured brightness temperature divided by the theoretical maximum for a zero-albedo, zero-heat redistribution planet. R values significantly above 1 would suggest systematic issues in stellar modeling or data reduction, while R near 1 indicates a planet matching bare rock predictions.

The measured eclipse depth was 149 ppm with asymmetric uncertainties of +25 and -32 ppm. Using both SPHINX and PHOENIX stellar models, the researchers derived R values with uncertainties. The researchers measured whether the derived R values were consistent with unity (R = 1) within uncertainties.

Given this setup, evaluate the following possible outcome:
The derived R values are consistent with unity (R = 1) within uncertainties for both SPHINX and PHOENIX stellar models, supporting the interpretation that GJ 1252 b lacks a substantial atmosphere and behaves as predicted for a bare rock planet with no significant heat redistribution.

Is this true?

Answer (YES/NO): YES